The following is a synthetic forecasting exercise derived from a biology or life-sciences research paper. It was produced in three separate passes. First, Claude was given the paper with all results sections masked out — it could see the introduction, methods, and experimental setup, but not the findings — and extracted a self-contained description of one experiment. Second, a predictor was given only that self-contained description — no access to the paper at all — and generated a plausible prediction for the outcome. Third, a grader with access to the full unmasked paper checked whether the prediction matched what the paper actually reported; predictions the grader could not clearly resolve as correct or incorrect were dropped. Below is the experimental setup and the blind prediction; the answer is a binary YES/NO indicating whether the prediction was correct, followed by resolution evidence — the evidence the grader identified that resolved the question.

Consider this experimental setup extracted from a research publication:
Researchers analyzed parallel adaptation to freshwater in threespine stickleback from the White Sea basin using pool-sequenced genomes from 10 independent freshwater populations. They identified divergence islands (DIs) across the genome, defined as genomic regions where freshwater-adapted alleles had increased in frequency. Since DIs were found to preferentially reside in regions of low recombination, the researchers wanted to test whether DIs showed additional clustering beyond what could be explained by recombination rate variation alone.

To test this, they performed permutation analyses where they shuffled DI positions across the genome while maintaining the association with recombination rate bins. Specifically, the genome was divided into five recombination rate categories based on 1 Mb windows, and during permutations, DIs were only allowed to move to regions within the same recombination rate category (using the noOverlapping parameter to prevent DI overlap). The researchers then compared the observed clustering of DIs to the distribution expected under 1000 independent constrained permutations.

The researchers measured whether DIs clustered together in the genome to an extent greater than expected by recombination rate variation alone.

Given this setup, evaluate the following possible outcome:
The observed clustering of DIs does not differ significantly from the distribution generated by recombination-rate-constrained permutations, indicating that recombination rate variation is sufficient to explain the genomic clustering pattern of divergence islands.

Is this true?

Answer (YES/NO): NO